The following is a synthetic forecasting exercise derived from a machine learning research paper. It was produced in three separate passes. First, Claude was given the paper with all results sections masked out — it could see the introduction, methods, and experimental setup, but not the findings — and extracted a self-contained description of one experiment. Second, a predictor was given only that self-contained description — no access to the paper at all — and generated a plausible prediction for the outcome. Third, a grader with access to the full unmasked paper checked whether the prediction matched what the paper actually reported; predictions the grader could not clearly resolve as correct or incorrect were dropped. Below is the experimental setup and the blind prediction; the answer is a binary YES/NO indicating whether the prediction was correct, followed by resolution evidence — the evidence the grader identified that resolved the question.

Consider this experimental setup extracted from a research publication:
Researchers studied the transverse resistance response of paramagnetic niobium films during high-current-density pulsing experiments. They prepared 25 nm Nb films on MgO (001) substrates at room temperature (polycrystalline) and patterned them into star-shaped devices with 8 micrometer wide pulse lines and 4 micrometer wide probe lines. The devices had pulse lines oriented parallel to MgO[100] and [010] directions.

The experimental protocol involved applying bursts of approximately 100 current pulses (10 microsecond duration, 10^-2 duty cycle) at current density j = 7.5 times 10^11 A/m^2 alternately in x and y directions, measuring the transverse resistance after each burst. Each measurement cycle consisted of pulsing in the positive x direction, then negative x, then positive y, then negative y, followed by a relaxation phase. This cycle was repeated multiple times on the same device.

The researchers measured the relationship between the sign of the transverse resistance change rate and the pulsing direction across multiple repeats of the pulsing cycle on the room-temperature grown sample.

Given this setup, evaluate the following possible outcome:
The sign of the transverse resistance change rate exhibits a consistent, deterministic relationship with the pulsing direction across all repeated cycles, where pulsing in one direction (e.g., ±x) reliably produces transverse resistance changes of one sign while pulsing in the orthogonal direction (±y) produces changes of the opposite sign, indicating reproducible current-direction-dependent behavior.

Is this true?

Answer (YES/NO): NO